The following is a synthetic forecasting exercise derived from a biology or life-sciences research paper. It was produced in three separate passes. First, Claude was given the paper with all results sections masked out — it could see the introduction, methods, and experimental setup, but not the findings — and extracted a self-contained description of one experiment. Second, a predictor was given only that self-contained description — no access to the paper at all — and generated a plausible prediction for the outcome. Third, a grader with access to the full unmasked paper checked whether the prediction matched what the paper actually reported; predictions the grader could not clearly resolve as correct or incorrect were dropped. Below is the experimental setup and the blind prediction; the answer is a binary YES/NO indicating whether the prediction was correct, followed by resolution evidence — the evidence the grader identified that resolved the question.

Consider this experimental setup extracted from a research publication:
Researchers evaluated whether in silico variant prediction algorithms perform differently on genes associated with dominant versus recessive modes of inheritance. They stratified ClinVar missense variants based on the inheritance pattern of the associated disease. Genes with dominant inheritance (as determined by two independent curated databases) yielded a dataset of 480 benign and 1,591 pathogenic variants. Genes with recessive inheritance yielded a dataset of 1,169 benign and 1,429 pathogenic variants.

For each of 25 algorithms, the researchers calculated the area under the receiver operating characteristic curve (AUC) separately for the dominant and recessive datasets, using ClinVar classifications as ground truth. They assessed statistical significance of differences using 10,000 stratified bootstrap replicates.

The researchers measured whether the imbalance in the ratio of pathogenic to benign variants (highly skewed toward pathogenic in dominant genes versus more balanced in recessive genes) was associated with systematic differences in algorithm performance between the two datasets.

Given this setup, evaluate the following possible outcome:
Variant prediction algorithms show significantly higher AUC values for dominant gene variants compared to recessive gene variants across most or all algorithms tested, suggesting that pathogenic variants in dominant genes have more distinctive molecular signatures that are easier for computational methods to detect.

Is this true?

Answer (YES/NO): NO